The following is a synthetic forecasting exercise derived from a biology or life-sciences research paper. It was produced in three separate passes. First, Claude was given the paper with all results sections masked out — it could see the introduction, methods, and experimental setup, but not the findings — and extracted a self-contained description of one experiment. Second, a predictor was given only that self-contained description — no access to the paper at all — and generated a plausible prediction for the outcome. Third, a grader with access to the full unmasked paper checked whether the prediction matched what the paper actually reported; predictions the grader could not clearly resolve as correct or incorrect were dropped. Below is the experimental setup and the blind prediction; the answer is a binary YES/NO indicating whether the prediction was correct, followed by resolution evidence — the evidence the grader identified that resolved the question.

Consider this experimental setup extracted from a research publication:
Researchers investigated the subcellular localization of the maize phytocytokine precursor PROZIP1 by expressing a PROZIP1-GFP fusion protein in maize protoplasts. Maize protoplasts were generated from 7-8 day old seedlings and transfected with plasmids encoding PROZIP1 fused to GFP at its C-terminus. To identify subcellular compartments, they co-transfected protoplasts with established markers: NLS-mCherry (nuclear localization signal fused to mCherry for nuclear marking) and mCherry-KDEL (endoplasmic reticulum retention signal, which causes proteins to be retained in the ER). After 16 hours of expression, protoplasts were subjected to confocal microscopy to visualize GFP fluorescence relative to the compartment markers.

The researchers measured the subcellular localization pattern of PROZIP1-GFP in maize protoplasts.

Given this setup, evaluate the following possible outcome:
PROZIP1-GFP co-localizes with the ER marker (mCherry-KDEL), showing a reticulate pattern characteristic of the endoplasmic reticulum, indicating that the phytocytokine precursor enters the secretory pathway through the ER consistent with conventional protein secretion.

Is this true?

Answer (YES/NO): NO